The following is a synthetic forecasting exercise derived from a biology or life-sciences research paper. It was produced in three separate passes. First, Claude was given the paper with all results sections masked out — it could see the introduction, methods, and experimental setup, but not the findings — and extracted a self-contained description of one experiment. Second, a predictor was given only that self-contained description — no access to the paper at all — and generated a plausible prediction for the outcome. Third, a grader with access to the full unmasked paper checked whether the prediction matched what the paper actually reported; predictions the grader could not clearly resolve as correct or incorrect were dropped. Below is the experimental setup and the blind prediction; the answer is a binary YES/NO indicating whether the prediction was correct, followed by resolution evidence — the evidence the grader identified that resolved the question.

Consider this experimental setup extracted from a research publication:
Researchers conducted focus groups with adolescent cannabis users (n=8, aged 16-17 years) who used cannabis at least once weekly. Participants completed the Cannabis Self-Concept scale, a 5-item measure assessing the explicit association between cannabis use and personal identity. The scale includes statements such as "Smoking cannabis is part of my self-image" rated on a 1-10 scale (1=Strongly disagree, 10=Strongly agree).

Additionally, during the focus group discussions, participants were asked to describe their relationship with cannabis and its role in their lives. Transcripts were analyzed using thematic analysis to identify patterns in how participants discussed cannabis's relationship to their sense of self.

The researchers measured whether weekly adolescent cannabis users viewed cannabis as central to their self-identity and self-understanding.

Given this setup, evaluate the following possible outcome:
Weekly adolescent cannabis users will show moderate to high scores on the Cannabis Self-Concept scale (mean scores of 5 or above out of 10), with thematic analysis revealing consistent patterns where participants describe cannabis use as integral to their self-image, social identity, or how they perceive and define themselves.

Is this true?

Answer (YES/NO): NO